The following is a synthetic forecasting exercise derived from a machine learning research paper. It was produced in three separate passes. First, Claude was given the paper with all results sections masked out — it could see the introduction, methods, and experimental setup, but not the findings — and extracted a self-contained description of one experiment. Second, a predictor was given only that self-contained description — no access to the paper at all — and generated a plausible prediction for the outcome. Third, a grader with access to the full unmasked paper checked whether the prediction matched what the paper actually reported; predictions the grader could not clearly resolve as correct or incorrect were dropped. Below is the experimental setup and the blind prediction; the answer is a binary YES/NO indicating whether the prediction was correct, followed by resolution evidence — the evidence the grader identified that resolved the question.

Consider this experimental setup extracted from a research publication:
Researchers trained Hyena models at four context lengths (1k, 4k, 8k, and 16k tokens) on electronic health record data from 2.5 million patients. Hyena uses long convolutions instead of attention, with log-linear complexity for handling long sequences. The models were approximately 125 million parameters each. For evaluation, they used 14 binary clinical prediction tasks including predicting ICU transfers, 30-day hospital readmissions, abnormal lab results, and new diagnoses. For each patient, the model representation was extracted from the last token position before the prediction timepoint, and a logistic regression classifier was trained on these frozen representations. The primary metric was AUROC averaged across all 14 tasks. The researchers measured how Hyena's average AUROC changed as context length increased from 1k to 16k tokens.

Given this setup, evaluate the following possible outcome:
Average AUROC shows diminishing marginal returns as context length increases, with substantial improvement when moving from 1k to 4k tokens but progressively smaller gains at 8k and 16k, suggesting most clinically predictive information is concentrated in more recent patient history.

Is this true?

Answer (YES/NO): NO